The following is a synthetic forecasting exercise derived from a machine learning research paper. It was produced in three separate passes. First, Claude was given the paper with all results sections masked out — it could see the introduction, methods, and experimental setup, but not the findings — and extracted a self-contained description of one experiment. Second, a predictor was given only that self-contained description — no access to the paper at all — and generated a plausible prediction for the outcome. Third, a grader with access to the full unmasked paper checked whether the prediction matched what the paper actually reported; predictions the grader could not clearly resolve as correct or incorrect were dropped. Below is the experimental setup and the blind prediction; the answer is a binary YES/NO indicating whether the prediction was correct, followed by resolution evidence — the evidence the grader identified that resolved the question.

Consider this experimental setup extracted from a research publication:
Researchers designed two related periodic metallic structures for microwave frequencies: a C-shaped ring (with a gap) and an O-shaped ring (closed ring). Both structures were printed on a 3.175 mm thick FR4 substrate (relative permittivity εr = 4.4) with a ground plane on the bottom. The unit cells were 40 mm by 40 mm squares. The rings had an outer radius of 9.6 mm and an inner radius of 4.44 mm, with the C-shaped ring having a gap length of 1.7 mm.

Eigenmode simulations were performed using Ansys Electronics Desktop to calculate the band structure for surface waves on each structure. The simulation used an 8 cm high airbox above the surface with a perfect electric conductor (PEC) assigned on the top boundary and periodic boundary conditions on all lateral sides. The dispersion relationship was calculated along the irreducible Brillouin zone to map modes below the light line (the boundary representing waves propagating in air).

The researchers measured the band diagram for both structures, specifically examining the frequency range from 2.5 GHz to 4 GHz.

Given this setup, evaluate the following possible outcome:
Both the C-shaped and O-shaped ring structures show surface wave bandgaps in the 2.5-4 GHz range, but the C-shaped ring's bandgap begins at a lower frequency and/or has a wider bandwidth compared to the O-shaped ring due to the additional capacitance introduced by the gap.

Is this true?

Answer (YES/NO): NO